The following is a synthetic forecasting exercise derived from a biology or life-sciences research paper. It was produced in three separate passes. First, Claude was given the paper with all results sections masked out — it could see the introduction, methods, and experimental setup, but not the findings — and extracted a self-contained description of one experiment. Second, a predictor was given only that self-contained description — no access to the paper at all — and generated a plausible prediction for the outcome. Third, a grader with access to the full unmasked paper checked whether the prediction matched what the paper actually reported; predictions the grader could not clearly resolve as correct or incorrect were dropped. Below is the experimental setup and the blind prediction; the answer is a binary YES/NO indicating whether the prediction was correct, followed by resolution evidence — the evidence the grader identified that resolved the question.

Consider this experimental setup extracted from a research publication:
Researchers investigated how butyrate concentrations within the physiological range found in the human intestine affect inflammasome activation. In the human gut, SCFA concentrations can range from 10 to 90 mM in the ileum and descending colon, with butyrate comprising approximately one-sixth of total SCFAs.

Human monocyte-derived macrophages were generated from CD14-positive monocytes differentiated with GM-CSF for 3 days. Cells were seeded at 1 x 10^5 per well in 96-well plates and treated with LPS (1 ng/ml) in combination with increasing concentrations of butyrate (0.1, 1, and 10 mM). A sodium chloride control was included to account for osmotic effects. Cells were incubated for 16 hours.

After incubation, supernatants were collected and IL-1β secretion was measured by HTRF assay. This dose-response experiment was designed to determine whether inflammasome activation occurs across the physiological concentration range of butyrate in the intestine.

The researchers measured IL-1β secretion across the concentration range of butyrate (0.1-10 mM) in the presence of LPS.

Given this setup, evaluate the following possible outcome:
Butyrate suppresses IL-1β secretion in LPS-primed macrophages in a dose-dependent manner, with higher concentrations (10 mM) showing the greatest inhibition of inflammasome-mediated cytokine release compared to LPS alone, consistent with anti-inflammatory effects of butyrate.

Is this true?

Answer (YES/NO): NO